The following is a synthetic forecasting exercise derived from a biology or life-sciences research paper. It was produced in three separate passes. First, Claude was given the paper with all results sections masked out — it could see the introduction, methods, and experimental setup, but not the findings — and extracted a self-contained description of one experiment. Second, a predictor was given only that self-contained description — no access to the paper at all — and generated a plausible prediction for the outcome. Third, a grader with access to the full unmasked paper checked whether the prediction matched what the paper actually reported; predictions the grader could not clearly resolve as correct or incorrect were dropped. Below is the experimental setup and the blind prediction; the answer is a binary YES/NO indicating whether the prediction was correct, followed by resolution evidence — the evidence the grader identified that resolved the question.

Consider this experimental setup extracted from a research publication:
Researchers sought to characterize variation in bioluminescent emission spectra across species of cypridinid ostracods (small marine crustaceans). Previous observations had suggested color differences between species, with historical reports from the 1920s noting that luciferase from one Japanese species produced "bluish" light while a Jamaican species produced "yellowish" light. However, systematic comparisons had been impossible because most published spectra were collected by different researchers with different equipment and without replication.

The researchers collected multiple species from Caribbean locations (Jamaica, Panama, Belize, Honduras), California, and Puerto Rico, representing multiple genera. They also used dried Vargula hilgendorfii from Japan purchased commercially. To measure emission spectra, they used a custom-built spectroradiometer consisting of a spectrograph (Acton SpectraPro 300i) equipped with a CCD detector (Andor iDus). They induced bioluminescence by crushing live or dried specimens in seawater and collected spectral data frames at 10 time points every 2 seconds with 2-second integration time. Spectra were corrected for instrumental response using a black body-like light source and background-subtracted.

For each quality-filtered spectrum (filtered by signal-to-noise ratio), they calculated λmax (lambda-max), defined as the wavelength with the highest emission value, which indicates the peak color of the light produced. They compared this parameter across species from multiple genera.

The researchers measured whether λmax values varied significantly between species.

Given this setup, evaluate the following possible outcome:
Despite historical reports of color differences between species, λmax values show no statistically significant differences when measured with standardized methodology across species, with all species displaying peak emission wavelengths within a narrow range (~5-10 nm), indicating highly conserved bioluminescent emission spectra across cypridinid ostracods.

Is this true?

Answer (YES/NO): NO